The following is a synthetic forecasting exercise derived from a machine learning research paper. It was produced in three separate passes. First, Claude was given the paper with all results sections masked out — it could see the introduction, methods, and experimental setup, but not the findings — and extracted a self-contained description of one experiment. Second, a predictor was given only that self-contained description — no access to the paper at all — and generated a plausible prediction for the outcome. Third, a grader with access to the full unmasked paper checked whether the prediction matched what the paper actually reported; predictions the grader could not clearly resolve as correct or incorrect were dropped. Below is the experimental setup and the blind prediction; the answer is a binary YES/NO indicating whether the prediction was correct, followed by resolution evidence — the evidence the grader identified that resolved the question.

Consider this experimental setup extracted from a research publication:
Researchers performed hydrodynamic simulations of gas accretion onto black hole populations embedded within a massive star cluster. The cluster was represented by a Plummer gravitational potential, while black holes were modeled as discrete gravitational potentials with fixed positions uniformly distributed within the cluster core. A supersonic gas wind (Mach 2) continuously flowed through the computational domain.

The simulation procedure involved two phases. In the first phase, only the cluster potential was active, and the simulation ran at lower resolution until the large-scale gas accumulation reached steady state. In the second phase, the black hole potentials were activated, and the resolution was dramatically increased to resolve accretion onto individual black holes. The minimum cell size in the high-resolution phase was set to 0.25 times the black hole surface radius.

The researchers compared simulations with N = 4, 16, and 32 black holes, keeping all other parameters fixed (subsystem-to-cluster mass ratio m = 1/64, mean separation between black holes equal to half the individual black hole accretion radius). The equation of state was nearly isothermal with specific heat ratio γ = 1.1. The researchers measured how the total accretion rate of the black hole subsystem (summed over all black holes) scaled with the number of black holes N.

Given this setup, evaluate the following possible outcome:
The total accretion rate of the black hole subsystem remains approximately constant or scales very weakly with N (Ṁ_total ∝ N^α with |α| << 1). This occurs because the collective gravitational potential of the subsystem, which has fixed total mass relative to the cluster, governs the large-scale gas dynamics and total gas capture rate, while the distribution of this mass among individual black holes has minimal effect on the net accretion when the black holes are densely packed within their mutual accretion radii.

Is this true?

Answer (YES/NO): YES